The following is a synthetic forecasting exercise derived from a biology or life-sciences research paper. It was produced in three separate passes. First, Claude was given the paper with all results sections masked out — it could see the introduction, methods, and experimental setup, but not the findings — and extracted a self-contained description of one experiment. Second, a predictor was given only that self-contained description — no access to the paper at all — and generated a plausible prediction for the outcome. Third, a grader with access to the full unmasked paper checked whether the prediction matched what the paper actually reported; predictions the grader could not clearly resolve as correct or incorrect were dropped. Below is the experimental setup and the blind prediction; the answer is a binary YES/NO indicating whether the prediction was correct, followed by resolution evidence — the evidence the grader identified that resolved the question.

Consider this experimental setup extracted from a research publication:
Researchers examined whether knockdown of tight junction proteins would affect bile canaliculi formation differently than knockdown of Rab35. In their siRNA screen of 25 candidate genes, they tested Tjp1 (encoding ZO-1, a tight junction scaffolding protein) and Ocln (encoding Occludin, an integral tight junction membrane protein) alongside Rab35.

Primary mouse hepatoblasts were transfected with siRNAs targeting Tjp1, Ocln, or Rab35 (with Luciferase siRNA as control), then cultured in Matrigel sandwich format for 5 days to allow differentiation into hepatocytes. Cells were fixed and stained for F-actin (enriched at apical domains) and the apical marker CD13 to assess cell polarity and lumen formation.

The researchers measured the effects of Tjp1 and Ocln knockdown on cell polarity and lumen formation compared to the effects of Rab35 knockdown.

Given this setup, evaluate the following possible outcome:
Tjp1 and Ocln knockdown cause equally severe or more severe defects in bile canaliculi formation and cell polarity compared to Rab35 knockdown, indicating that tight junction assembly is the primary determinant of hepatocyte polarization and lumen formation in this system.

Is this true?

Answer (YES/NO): YES